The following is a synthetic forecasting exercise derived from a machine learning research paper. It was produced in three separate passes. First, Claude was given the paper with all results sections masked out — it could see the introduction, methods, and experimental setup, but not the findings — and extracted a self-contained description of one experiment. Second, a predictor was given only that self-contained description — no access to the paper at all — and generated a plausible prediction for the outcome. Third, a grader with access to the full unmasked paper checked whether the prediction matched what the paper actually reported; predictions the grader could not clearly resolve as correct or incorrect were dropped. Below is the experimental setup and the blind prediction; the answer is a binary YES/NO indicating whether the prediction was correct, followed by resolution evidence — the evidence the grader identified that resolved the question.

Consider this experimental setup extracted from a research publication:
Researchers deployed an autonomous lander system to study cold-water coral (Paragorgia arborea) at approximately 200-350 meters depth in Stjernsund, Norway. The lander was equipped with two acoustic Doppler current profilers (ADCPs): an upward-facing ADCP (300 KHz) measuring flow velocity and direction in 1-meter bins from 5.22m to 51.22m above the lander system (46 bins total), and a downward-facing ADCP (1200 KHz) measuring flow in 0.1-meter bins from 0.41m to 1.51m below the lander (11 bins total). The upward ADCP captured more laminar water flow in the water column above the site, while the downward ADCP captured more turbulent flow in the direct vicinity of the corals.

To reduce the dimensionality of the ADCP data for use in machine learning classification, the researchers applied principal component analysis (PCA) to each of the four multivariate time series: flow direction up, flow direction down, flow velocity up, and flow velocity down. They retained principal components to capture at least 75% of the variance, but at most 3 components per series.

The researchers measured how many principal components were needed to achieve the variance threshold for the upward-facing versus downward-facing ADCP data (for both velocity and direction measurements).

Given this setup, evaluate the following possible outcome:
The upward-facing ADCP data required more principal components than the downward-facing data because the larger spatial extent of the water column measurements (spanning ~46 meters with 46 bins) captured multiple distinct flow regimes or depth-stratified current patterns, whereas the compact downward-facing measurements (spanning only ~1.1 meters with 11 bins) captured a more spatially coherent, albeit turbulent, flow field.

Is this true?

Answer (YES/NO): NO